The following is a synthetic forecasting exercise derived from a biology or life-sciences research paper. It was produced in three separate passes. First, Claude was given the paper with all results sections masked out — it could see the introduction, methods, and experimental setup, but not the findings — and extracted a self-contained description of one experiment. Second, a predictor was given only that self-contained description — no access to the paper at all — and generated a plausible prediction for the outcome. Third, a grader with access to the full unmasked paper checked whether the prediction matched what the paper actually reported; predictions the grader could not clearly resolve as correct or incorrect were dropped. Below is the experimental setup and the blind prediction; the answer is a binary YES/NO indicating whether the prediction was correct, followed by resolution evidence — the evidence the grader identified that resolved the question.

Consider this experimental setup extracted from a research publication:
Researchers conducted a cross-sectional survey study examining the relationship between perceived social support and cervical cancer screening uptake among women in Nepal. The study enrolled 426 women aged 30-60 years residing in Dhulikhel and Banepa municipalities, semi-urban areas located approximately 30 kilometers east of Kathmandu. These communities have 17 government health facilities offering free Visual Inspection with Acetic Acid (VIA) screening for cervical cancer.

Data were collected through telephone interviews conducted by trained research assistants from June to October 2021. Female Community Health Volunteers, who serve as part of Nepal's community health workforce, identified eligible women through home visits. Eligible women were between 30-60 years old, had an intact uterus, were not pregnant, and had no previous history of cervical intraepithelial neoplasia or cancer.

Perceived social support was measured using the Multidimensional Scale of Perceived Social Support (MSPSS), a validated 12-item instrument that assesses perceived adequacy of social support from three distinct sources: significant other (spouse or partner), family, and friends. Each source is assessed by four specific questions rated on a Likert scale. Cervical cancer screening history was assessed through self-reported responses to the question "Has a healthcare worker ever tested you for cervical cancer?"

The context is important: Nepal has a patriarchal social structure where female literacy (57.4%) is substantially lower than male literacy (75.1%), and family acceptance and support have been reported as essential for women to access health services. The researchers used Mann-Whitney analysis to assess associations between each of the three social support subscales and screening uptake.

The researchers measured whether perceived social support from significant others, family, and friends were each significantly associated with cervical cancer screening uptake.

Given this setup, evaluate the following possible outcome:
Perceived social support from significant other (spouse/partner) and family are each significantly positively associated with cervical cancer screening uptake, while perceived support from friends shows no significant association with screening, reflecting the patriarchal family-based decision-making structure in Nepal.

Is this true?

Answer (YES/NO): YES